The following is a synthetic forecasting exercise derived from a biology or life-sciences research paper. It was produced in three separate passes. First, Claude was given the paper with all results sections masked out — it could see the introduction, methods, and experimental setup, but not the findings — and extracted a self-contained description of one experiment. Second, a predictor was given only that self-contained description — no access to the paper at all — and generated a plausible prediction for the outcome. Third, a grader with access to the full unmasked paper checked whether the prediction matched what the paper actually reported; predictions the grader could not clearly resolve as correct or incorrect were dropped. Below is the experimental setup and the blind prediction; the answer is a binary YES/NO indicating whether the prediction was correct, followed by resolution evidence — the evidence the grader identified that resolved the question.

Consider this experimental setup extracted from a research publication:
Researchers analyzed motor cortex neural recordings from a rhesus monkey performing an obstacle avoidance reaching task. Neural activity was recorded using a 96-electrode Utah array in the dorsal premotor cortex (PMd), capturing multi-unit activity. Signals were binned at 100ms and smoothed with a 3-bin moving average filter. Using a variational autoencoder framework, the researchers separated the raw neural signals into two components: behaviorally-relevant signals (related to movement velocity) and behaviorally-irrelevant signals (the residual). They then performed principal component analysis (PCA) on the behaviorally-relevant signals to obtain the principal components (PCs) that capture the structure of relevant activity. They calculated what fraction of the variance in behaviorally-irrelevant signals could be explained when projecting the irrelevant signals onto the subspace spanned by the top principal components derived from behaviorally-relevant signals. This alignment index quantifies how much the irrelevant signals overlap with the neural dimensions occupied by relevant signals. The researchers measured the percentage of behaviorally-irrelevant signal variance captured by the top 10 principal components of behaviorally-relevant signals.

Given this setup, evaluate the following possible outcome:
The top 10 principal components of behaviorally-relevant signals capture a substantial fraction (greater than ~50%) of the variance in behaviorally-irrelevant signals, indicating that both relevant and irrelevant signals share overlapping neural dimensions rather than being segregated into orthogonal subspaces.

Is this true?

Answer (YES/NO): NO